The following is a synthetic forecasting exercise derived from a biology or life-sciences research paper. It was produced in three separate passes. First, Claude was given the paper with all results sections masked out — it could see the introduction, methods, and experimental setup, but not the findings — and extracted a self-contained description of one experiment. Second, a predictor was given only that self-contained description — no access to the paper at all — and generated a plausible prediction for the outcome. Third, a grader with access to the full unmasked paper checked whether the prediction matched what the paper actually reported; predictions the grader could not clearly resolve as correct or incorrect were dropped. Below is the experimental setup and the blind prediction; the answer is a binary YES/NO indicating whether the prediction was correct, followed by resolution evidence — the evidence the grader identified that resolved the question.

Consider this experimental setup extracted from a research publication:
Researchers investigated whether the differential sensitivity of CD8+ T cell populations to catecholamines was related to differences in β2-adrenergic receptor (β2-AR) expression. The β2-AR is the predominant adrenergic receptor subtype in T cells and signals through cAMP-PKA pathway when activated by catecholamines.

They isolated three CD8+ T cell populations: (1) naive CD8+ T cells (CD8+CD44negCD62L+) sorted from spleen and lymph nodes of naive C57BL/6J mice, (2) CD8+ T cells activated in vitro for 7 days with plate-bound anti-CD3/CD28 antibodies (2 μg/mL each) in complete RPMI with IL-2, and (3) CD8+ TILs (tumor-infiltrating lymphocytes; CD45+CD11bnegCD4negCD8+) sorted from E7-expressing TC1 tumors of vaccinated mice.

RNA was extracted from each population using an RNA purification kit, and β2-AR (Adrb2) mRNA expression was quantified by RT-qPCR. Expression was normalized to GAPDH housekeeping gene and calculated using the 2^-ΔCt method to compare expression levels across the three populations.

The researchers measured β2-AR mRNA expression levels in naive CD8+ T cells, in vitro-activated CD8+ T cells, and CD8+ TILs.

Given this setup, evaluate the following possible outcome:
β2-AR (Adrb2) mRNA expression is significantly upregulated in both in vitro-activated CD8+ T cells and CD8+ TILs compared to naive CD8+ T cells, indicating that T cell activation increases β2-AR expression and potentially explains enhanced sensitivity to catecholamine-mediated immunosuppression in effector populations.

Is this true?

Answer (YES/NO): NO